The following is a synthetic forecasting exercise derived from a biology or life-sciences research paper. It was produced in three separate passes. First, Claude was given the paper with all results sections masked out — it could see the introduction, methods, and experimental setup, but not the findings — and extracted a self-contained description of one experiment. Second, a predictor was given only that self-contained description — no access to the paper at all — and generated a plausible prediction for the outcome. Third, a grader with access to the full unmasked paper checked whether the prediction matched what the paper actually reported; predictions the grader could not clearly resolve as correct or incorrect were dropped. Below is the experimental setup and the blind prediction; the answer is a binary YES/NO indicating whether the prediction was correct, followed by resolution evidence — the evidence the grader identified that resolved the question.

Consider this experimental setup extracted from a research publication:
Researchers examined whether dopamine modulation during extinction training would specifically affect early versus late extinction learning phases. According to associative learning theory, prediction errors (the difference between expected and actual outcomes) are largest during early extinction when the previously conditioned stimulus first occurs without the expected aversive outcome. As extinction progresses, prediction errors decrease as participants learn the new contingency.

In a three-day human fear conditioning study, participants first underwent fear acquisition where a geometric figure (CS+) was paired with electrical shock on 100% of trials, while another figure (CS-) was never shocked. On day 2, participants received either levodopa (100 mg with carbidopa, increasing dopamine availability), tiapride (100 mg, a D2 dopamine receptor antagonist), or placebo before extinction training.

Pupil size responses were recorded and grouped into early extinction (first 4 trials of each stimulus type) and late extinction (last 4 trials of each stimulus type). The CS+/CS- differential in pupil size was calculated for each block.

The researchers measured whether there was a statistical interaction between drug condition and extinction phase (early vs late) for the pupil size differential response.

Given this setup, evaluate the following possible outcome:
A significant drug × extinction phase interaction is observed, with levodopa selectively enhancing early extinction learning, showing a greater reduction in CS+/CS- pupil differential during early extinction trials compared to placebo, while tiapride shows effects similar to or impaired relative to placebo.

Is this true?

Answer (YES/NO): NO